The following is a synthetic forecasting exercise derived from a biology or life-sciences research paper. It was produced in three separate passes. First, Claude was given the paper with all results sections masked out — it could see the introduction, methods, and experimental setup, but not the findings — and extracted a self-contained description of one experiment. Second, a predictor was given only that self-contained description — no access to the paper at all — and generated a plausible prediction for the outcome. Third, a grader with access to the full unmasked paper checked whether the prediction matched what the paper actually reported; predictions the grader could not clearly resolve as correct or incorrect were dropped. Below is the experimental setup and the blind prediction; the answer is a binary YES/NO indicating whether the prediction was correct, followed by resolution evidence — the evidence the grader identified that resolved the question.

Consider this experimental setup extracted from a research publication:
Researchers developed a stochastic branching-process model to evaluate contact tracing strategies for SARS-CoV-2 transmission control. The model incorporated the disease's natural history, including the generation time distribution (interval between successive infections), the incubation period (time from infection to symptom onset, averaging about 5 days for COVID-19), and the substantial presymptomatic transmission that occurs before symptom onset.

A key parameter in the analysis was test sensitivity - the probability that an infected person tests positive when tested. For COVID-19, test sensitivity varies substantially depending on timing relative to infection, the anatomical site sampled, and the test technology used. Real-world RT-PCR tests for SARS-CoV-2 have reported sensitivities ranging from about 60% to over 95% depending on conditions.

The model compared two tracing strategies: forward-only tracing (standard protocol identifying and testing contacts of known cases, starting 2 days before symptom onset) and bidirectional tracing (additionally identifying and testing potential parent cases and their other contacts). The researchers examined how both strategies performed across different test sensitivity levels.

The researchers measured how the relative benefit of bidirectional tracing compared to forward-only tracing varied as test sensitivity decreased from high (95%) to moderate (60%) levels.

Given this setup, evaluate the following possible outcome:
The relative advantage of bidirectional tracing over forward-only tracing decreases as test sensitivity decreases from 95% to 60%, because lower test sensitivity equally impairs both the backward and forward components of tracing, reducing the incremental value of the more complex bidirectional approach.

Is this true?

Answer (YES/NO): NO